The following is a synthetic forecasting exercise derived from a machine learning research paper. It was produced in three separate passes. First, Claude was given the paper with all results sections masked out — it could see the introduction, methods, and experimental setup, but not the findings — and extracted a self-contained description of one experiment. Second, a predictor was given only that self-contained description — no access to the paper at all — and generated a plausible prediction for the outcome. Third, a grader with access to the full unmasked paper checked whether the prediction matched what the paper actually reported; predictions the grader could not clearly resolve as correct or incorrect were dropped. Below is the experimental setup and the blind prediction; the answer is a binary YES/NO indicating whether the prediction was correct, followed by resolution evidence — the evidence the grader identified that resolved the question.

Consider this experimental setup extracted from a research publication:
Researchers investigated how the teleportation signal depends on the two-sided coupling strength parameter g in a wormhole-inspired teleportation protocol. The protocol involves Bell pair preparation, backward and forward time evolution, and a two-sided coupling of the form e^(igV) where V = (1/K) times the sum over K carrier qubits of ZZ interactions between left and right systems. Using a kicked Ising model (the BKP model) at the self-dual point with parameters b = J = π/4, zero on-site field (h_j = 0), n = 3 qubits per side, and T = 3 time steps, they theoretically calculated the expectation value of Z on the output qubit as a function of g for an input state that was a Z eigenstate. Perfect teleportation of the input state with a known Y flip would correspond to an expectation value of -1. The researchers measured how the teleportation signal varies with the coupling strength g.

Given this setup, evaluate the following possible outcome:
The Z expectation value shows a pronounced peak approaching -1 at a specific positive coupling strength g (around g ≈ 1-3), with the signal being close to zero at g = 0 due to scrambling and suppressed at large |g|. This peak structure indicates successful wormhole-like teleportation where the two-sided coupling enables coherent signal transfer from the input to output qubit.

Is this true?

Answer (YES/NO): YES